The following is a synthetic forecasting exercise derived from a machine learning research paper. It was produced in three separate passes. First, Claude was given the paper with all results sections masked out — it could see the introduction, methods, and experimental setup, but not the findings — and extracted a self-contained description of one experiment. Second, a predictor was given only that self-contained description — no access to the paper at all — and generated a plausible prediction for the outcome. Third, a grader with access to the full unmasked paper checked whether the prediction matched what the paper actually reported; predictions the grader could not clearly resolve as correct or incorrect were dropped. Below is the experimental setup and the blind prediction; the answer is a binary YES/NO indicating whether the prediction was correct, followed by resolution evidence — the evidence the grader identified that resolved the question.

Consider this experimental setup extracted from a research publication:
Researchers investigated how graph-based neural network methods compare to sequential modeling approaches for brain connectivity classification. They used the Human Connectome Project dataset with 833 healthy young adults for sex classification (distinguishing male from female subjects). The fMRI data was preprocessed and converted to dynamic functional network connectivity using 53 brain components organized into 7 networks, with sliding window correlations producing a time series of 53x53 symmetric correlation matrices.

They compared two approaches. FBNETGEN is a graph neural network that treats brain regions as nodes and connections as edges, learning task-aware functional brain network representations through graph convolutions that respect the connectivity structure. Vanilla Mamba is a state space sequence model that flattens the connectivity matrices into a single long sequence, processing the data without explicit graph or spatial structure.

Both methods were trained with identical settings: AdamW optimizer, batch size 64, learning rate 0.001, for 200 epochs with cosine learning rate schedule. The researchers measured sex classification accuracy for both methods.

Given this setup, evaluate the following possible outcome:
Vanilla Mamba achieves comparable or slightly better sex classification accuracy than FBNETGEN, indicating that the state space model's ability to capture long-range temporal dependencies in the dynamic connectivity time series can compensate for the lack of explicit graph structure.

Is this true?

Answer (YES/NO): NO